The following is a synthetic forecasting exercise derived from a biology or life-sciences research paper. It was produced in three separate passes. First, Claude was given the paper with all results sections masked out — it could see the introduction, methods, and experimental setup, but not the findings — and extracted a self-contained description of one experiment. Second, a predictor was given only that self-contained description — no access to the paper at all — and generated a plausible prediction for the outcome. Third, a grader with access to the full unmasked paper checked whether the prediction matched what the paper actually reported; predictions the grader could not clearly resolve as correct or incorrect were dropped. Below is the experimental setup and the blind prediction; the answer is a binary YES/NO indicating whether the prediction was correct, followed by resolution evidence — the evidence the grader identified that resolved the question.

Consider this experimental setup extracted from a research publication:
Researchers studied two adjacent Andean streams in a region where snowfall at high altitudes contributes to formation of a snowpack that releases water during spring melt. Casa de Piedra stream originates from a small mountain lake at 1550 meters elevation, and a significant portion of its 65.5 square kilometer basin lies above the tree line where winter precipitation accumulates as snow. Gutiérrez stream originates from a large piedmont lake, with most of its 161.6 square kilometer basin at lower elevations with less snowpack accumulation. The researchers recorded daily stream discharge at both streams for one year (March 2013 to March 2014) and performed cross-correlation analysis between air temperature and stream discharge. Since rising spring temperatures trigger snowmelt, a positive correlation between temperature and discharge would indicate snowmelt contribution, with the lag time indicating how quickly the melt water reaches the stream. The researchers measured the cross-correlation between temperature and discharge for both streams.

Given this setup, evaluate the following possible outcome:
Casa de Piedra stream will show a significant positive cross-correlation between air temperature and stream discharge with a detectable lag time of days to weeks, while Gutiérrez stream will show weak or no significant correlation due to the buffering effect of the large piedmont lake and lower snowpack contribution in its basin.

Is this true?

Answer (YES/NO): NO